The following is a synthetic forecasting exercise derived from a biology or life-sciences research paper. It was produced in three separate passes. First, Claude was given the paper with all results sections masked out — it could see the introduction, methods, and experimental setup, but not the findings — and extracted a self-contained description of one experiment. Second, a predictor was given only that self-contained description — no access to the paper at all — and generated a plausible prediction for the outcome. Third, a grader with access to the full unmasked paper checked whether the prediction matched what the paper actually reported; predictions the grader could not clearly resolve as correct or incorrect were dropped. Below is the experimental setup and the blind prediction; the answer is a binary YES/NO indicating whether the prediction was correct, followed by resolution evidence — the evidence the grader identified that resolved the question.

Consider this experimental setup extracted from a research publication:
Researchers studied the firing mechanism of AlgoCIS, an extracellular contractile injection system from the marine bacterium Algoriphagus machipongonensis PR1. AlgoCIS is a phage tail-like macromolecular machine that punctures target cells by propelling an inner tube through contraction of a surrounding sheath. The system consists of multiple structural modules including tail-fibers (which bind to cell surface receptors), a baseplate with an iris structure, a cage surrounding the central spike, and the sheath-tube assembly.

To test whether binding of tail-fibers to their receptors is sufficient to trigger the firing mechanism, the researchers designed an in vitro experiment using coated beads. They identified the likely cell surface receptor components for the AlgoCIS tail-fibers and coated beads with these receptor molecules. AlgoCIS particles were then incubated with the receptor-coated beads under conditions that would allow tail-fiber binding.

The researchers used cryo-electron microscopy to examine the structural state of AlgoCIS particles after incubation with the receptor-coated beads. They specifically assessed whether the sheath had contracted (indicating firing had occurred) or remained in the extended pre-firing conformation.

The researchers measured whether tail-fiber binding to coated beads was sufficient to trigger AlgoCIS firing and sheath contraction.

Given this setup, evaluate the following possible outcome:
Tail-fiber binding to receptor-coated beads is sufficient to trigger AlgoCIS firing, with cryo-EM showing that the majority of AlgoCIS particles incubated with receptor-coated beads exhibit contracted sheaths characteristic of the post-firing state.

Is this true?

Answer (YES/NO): NO